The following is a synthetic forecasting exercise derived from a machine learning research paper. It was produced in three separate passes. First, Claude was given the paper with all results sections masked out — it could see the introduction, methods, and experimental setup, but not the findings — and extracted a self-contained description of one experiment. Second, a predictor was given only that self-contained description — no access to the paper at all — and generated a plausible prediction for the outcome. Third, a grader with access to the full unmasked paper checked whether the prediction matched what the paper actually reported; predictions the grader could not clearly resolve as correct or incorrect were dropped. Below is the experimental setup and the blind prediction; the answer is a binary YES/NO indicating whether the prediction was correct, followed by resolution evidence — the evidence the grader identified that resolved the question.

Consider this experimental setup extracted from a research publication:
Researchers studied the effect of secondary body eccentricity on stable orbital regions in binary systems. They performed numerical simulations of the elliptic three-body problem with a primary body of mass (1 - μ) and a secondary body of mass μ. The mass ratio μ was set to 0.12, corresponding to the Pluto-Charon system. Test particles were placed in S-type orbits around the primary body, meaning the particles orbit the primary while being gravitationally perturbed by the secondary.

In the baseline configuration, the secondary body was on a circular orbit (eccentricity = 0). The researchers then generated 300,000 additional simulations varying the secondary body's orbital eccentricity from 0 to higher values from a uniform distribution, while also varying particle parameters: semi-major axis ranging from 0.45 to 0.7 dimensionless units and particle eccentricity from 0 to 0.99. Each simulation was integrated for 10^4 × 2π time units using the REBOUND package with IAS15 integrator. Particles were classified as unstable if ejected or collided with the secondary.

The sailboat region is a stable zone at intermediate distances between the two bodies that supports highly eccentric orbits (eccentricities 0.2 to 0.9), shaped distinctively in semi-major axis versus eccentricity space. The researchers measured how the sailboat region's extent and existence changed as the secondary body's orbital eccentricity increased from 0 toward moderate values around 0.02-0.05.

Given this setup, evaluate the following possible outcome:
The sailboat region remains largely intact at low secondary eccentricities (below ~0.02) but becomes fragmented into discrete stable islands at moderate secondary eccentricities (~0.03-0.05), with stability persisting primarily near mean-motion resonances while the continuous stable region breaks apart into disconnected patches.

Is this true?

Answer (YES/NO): NO